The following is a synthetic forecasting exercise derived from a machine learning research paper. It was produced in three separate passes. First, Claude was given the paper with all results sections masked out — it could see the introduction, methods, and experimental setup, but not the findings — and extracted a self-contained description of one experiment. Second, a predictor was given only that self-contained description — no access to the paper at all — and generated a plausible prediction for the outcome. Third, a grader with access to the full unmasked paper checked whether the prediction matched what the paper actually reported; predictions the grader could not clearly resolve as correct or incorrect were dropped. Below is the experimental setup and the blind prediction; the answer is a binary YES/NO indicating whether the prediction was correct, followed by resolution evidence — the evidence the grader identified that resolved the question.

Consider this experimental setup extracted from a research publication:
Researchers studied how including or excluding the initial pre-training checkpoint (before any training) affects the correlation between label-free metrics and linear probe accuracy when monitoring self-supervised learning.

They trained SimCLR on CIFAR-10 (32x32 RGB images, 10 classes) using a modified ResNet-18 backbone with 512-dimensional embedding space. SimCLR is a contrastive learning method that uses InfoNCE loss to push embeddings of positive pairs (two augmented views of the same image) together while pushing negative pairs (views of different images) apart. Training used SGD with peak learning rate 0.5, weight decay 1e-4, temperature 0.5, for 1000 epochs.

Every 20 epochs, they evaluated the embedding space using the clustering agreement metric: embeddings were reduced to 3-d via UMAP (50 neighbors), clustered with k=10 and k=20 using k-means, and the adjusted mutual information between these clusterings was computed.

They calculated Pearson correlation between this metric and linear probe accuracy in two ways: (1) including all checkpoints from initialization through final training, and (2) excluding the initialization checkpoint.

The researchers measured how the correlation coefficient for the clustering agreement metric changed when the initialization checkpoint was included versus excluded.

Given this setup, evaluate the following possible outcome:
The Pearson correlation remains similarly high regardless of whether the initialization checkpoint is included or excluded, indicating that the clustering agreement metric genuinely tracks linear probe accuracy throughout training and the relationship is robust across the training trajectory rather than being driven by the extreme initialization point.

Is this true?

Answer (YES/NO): NO